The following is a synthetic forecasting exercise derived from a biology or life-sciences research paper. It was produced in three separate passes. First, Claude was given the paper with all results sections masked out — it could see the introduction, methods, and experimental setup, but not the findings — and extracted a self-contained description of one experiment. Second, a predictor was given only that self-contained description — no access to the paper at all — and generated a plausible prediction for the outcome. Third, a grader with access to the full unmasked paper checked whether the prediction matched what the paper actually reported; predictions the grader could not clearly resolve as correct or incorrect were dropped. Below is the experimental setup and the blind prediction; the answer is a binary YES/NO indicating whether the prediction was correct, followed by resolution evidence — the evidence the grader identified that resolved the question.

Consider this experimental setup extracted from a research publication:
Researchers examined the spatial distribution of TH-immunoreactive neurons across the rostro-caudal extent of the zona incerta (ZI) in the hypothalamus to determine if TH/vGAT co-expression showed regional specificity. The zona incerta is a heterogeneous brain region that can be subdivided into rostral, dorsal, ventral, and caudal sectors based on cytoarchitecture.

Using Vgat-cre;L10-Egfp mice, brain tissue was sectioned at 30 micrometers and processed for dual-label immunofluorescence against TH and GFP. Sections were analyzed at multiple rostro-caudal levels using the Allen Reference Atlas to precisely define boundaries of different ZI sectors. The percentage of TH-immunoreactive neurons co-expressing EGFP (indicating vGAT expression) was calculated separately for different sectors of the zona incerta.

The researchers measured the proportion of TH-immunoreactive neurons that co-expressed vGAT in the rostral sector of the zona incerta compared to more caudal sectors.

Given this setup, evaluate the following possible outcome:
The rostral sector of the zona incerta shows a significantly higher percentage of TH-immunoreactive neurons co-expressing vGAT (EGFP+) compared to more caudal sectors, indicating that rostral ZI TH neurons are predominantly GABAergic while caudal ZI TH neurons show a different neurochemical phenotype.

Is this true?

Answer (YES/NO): YES